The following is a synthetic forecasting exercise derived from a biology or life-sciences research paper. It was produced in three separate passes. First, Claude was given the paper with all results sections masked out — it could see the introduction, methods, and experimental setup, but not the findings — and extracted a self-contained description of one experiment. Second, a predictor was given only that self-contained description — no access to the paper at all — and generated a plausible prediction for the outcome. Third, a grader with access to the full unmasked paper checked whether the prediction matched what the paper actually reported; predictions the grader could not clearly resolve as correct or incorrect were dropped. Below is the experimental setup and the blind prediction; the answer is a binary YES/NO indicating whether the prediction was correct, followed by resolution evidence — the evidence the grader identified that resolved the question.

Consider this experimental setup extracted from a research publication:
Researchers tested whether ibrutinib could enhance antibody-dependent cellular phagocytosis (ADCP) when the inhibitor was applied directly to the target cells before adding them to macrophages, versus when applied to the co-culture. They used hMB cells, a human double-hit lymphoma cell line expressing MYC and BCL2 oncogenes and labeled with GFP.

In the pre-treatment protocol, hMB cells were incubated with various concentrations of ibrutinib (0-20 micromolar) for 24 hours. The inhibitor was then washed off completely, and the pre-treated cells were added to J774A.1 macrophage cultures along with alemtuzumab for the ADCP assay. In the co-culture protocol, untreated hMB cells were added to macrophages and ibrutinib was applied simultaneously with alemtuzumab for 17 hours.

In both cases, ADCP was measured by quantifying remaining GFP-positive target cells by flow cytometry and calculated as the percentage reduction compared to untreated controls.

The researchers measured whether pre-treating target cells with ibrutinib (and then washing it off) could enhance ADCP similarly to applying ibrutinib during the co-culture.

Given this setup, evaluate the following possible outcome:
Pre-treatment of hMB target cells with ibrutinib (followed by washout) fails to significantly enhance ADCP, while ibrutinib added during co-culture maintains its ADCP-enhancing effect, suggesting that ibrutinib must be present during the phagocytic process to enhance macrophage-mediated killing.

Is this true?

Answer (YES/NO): NO